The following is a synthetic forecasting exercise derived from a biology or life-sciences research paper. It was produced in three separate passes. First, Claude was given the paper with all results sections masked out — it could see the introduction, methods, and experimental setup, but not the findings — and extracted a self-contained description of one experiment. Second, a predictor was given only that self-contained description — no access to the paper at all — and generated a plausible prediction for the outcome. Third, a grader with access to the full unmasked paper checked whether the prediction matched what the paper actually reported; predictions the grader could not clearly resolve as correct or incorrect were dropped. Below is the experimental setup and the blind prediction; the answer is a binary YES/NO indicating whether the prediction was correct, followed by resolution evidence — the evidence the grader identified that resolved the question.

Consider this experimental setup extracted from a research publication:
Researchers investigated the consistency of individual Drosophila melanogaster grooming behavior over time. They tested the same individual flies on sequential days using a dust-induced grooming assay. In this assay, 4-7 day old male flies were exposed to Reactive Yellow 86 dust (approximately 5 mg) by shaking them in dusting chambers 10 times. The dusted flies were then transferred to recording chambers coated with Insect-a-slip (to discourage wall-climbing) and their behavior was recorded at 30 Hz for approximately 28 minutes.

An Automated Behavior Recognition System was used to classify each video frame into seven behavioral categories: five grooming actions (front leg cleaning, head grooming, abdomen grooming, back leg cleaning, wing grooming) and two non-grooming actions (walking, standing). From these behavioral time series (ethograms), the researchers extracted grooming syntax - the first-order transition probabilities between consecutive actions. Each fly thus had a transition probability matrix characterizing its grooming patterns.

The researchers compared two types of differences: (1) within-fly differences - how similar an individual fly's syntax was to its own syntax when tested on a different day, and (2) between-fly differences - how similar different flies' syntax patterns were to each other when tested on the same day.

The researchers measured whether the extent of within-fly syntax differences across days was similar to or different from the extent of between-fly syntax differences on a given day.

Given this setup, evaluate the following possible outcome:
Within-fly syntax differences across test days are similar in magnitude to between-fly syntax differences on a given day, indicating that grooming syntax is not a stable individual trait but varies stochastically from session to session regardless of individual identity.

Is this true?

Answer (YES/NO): YES